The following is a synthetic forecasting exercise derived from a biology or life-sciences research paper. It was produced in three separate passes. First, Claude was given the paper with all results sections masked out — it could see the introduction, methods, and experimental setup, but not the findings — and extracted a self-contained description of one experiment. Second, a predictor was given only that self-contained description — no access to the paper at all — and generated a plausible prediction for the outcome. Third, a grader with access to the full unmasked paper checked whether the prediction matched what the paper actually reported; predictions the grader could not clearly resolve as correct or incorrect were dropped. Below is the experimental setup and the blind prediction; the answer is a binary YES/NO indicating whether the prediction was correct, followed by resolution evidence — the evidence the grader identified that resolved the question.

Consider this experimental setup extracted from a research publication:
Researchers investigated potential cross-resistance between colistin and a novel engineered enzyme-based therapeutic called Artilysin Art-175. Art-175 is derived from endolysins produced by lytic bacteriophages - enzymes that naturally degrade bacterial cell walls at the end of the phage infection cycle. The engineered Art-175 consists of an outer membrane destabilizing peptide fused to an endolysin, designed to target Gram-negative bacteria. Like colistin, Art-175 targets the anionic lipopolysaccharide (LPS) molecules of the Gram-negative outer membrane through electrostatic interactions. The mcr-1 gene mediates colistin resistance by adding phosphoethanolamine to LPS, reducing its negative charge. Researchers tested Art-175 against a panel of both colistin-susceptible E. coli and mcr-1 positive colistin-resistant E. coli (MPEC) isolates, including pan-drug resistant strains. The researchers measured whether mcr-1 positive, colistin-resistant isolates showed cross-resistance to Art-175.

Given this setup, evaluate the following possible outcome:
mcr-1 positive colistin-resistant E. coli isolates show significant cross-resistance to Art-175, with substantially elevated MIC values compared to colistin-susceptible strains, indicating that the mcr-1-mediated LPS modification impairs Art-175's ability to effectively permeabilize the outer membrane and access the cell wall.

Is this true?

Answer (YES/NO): NO